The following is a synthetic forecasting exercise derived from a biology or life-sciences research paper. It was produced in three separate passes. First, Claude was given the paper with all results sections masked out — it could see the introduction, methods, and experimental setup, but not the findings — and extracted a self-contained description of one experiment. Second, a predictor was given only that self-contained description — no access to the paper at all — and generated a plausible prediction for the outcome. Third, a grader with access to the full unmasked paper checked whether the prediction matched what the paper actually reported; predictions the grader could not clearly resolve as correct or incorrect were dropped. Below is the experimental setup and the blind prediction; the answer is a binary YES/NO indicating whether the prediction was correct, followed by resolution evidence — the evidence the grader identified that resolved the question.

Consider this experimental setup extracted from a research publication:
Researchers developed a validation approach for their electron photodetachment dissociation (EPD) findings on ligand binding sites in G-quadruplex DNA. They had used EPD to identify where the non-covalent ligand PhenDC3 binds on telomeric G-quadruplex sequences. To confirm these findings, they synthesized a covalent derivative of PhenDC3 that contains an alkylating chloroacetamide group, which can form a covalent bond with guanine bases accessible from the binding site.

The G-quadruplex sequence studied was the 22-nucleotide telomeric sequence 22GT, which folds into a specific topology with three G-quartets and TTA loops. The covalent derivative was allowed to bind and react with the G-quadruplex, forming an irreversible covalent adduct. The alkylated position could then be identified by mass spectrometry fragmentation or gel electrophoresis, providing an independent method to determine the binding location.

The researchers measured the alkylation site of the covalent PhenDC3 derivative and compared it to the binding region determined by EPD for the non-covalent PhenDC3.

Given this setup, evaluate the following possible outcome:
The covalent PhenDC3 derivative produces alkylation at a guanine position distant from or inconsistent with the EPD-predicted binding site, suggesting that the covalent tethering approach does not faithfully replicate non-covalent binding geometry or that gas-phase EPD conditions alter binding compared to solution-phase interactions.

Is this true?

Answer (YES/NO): NO